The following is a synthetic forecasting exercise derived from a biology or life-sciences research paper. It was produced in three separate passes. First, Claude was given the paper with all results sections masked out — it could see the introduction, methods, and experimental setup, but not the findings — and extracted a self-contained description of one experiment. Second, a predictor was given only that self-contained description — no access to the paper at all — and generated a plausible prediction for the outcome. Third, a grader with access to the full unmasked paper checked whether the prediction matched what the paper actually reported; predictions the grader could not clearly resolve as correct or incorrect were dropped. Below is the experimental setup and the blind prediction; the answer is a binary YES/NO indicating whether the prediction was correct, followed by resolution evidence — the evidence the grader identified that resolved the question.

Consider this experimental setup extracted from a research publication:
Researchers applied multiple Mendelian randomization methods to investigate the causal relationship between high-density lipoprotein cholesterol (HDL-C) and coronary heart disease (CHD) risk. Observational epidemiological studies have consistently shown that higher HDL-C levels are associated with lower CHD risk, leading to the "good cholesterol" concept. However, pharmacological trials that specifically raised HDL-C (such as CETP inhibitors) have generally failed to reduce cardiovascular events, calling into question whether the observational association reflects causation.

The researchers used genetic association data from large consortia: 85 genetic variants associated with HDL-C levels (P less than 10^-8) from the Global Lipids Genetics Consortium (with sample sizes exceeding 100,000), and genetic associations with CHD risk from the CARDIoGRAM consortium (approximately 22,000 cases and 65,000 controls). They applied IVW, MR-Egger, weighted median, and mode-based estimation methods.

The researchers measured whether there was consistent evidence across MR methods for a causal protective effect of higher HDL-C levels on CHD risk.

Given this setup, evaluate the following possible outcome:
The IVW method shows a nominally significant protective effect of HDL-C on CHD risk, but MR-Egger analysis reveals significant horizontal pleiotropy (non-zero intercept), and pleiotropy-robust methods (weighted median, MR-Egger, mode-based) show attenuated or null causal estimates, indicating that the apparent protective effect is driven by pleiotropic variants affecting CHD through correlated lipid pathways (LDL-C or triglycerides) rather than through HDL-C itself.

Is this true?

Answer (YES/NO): NO